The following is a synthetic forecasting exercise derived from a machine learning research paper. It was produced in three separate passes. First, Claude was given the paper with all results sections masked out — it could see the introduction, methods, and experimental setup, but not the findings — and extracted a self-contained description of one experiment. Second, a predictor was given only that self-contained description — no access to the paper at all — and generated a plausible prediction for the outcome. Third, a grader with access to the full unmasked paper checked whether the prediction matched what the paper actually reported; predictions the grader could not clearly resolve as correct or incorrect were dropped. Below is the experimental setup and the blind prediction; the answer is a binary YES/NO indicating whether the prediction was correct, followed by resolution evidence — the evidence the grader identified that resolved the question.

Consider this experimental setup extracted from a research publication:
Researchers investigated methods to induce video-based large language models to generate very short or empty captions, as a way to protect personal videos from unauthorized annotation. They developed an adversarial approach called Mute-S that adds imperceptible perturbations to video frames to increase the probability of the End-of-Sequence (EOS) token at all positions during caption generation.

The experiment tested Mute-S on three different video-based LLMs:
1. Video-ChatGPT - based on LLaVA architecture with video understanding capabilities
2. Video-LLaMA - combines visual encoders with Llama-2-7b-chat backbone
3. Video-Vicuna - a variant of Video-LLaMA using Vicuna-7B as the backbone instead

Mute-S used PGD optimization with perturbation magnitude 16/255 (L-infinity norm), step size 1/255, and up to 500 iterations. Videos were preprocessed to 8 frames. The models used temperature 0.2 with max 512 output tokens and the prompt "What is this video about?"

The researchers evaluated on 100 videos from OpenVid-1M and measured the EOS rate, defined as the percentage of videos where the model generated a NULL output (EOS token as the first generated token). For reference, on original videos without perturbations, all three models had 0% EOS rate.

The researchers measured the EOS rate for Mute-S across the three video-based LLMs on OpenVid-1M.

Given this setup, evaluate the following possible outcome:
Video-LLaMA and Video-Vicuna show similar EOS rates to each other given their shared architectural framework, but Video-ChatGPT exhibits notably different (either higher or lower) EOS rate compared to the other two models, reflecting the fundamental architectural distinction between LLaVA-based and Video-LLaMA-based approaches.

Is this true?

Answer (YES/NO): NO